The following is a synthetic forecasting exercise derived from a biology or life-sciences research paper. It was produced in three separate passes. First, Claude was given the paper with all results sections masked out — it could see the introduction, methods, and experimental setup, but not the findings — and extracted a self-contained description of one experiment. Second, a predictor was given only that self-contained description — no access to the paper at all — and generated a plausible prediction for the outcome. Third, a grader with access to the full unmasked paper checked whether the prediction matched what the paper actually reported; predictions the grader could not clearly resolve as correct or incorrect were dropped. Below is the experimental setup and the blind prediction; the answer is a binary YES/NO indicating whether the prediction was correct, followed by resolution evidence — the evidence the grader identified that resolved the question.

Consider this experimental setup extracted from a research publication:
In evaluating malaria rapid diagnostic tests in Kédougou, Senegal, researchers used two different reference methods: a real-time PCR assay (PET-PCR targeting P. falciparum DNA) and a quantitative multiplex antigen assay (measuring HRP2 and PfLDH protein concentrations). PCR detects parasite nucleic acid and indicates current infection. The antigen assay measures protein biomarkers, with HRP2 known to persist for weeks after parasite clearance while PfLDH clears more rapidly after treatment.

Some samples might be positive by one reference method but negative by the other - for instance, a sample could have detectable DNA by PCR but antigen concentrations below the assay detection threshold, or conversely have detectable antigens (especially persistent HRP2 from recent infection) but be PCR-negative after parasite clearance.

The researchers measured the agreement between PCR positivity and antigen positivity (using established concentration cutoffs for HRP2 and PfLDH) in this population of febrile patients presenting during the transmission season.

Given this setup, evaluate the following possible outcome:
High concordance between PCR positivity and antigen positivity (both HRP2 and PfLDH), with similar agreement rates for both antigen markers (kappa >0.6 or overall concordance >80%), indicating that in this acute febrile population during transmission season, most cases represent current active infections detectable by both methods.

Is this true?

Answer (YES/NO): NO